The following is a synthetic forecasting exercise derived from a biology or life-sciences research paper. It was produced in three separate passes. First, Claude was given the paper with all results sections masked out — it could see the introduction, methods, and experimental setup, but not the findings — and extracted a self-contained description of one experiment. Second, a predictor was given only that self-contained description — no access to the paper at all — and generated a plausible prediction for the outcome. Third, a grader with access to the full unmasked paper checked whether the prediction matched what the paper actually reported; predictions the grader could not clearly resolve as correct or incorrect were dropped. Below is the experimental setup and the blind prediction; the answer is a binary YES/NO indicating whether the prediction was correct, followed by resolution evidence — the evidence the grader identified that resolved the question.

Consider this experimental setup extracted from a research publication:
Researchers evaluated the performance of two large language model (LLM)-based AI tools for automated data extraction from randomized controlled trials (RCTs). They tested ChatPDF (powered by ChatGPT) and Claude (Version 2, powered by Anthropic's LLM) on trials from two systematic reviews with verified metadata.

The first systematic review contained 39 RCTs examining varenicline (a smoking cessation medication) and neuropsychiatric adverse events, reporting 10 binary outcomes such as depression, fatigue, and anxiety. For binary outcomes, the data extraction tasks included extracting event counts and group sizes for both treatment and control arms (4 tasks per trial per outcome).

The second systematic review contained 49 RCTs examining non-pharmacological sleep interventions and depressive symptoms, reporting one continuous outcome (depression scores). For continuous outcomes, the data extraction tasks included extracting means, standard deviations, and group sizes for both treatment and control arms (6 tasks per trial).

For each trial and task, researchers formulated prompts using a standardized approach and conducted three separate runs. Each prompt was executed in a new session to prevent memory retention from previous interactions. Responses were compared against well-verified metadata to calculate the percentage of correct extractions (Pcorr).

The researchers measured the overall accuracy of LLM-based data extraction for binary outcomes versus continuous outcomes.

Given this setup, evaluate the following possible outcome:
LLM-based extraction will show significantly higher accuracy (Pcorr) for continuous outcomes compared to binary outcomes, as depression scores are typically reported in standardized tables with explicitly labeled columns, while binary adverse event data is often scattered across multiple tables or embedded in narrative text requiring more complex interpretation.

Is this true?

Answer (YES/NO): NO